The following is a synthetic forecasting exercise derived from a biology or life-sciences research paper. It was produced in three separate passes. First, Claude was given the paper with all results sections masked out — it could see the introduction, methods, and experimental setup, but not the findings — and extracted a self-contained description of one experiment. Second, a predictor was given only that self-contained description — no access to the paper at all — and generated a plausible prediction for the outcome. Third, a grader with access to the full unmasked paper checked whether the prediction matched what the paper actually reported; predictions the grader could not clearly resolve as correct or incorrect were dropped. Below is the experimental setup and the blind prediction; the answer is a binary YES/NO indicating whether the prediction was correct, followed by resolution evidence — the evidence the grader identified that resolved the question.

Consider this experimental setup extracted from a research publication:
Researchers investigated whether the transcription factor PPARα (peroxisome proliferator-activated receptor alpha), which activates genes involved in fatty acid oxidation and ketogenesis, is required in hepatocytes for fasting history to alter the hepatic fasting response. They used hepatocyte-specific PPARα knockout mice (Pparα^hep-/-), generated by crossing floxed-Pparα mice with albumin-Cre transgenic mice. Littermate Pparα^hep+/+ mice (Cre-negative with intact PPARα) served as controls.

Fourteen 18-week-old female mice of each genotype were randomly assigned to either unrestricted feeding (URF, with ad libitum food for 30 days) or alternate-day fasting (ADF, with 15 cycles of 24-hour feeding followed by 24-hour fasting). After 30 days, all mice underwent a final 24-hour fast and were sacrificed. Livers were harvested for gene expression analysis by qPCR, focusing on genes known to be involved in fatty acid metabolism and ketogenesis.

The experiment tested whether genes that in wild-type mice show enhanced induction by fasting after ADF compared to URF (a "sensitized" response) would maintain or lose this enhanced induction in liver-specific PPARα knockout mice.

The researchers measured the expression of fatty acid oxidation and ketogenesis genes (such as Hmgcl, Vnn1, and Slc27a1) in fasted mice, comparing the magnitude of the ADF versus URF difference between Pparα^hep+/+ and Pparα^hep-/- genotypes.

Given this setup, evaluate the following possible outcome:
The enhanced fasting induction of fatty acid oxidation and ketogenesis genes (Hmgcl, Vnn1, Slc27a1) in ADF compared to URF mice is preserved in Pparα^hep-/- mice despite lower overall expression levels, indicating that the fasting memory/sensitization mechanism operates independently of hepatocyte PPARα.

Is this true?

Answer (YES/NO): NO